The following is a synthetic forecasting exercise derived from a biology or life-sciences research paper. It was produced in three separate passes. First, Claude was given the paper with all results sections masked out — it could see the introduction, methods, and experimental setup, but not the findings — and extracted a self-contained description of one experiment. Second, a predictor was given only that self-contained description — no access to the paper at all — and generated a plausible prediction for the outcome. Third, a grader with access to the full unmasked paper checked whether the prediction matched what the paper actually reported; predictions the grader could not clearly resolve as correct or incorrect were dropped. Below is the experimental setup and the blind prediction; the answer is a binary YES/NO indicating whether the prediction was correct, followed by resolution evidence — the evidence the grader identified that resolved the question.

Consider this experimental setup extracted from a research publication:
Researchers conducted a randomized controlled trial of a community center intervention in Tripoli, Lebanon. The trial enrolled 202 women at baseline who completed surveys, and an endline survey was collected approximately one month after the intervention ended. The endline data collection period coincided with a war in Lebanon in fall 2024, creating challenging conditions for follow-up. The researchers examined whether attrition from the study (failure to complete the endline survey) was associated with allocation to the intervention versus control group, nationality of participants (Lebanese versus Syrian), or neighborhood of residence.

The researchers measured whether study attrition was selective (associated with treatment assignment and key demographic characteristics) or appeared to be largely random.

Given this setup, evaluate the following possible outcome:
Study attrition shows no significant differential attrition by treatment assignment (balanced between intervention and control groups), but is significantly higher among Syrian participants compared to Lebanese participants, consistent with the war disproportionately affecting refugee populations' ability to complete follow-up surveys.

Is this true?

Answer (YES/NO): NO